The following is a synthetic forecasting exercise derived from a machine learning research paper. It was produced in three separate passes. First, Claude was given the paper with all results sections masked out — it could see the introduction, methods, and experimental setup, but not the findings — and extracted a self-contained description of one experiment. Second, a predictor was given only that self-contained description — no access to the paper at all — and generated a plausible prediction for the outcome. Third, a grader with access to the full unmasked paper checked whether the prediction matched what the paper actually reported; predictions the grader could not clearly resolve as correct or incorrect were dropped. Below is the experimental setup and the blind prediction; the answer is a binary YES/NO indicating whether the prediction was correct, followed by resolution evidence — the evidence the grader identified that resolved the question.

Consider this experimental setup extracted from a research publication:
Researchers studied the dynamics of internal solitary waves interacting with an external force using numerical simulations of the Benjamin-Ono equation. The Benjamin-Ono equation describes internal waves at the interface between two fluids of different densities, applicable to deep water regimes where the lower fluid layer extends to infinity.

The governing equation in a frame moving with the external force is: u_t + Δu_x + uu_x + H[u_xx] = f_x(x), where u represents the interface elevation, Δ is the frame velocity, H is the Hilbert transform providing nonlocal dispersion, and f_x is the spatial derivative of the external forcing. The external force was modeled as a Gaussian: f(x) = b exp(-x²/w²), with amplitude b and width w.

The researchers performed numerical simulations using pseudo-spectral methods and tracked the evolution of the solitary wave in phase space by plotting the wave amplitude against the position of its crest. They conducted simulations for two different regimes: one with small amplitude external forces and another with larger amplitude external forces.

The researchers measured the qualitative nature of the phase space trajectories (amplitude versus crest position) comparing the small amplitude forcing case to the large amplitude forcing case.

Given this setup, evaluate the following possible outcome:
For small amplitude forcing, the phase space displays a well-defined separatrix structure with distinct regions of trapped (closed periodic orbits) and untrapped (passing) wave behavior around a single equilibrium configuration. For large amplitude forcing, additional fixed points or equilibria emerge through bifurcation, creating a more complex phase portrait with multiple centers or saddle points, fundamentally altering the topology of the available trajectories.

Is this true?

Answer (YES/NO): NO